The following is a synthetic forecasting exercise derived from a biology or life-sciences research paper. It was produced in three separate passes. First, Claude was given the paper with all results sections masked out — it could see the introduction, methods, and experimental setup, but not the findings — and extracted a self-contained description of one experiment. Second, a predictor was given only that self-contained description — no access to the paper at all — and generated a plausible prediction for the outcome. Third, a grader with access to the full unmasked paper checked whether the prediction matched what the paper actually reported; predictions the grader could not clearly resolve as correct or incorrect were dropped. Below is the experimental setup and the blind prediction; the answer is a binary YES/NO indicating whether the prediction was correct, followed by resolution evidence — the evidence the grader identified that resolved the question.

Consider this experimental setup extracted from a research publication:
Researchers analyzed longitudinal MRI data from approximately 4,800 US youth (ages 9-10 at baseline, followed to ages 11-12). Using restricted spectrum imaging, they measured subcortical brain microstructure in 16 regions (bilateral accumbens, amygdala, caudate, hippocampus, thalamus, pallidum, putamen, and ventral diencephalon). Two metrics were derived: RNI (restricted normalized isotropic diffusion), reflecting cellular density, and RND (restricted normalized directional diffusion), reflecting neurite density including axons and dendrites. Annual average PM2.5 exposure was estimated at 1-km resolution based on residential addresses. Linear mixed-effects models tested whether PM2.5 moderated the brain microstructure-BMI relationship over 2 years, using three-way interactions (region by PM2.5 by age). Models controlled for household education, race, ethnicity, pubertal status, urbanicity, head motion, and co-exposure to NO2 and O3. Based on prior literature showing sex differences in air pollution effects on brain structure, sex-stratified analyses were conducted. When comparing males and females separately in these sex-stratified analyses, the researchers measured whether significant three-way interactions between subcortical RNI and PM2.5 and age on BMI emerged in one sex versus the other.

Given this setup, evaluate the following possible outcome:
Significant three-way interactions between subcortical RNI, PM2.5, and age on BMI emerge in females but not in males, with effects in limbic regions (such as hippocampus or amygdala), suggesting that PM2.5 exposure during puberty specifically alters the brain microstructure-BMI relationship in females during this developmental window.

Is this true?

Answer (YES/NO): NO